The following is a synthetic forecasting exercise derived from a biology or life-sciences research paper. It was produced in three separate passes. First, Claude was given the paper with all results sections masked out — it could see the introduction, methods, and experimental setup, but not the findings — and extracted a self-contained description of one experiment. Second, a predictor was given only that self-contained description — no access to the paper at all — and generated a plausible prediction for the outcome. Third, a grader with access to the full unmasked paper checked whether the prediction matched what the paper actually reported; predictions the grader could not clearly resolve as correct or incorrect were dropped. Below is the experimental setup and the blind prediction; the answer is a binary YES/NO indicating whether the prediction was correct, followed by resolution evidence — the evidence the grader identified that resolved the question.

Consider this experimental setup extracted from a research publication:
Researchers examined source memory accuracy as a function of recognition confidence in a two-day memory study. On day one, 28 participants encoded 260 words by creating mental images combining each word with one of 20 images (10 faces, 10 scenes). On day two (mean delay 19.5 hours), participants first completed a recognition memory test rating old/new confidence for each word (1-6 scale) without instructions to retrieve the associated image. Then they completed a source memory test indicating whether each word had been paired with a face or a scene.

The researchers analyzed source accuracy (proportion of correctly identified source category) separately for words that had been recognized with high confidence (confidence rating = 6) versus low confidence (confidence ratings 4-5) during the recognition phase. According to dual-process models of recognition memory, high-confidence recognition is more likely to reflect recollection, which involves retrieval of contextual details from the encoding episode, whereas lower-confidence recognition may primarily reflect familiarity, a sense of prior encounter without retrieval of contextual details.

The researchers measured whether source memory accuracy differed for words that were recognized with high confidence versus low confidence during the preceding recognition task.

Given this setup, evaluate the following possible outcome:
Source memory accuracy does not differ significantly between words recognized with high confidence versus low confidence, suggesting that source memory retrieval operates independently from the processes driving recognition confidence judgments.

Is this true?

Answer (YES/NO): NO